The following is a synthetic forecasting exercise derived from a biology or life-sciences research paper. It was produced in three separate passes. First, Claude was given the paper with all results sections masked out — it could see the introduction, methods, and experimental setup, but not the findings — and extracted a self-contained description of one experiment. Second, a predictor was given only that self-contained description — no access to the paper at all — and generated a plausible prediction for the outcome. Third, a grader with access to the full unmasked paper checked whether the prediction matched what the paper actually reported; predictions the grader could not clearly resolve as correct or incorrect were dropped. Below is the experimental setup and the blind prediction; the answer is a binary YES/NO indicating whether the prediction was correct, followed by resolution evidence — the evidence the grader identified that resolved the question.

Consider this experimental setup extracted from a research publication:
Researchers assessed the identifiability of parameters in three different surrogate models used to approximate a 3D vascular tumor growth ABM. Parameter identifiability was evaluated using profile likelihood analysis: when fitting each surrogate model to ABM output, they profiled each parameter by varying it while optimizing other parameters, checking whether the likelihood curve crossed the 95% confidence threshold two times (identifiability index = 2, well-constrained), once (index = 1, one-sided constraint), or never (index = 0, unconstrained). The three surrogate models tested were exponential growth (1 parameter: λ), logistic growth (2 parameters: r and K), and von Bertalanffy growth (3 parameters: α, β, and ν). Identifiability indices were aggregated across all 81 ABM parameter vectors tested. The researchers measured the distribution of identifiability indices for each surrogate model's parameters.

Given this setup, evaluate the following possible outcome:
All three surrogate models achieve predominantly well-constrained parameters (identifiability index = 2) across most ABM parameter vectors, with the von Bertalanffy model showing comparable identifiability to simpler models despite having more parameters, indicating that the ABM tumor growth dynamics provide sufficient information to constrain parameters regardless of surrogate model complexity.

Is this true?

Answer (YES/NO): NO